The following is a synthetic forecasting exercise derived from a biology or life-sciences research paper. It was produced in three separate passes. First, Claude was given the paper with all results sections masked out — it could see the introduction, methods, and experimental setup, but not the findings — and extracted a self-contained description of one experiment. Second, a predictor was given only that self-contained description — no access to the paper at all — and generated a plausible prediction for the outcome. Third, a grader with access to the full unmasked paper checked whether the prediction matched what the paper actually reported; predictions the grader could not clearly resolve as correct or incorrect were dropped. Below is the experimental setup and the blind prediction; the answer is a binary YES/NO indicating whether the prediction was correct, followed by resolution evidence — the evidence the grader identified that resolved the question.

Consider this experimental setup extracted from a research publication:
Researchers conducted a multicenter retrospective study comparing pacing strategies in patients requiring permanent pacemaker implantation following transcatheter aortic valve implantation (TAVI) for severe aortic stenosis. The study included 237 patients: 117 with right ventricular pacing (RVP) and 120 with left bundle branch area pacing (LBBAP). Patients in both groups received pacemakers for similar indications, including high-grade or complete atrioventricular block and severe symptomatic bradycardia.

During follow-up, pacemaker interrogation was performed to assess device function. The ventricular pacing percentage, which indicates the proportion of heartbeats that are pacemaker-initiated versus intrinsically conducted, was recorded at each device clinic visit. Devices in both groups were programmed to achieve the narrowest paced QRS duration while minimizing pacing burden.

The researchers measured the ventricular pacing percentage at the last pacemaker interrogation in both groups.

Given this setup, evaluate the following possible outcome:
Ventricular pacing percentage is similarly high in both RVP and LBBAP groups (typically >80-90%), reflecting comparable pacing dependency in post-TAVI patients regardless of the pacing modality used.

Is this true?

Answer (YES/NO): YES